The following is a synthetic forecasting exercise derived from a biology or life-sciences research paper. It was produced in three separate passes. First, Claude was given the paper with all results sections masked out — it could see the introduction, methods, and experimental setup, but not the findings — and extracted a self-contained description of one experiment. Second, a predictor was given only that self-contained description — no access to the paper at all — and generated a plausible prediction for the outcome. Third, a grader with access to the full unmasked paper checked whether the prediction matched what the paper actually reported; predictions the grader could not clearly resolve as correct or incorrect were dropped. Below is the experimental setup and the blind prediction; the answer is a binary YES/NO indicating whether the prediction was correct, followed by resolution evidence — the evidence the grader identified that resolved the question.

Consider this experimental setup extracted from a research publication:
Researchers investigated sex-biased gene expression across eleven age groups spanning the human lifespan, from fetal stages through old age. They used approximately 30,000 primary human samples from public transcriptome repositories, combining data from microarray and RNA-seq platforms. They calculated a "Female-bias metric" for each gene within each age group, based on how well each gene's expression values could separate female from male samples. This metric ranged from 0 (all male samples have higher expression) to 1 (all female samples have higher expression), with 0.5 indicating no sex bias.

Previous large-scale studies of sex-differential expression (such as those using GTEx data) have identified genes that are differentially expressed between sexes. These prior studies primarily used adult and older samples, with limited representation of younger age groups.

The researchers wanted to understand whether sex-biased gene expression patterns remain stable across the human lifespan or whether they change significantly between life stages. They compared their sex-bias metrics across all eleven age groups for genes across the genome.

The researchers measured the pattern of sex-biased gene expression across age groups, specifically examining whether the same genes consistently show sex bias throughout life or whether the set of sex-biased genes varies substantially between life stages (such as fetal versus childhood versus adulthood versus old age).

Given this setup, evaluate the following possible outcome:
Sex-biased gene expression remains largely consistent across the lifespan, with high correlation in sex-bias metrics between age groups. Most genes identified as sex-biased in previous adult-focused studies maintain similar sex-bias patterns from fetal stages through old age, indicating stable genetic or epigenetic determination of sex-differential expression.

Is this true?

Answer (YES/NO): NO